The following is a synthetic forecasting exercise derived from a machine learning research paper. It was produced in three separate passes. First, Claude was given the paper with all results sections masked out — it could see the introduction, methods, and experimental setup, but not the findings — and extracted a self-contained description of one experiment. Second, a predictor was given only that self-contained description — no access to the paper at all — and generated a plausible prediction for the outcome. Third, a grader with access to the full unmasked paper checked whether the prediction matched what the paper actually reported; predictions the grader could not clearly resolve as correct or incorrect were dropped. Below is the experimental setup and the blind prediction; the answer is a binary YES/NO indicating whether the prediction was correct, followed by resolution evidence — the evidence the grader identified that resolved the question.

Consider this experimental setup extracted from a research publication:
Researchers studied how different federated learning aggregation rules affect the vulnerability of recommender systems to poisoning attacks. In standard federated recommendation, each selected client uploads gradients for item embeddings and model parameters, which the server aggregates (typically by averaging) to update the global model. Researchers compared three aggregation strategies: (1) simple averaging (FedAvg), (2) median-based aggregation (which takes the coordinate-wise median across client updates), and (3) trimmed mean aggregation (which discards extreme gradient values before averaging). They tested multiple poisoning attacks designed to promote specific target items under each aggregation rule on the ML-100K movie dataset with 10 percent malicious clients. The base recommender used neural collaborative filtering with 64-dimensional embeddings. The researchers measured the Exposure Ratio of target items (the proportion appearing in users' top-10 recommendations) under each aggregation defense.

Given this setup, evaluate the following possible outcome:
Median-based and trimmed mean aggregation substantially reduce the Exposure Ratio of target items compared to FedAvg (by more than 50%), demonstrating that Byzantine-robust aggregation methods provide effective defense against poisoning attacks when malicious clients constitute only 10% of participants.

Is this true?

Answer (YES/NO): NO